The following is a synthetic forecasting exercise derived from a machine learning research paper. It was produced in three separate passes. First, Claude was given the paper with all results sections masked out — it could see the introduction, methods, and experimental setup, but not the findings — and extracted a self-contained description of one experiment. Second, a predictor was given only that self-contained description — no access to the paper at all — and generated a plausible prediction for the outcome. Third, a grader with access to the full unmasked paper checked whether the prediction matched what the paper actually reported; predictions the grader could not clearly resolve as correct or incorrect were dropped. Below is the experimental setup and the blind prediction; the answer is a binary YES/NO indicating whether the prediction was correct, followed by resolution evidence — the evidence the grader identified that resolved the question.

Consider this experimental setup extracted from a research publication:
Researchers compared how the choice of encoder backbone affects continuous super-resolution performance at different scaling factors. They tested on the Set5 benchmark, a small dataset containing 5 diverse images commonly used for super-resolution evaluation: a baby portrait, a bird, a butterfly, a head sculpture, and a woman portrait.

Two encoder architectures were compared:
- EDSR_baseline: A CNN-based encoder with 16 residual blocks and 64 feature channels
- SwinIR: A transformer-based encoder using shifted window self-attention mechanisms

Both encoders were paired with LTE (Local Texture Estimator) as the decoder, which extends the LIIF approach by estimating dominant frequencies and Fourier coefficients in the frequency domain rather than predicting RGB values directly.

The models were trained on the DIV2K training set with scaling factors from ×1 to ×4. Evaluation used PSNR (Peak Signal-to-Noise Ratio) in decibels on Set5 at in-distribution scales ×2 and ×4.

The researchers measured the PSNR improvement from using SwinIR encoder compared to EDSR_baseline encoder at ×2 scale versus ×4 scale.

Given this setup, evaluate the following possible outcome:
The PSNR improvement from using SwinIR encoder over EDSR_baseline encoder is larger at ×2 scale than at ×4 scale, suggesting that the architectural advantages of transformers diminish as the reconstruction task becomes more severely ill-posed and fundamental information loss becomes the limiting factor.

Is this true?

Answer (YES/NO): NO